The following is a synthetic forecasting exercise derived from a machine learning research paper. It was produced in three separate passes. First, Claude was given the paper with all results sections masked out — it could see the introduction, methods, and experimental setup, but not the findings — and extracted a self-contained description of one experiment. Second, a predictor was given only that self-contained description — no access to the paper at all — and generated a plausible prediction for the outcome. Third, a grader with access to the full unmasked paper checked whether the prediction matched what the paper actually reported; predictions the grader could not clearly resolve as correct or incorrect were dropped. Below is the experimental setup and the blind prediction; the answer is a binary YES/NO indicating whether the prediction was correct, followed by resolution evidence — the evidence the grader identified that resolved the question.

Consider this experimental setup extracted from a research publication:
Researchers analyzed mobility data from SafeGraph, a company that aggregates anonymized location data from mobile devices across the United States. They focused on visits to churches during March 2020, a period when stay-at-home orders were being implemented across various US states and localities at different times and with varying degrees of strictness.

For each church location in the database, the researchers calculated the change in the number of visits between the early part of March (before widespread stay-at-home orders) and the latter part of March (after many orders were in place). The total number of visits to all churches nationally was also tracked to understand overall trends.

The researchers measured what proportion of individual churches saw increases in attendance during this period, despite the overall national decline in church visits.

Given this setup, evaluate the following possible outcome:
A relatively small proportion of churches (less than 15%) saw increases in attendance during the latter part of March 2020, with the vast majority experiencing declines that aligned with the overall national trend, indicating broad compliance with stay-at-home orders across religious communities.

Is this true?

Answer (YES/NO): NO